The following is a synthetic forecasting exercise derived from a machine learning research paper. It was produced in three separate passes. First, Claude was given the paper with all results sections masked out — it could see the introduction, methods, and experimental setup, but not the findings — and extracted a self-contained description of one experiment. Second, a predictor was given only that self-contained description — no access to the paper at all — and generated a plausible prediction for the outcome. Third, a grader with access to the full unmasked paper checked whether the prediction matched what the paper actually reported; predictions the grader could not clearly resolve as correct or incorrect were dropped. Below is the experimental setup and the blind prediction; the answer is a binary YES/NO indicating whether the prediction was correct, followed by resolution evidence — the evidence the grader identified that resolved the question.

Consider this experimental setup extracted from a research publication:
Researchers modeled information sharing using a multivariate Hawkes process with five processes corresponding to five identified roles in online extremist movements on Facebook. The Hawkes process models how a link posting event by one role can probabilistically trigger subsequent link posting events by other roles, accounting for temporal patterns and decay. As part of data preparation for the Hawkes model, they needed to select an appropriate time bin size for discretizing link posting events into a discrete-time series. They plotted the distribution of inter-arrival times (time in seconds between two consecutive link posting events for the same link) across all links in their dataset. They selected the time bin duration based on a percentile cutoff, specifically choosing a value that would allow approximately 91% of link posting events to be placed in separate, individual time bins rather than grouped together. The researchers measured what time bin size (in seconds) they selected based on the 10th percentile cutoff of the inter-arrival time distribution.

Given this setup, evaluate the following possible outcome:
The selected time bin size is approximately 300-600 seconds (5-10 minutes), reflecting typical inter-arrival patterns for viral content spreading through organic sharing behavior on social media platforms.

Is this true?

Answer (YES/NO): NO